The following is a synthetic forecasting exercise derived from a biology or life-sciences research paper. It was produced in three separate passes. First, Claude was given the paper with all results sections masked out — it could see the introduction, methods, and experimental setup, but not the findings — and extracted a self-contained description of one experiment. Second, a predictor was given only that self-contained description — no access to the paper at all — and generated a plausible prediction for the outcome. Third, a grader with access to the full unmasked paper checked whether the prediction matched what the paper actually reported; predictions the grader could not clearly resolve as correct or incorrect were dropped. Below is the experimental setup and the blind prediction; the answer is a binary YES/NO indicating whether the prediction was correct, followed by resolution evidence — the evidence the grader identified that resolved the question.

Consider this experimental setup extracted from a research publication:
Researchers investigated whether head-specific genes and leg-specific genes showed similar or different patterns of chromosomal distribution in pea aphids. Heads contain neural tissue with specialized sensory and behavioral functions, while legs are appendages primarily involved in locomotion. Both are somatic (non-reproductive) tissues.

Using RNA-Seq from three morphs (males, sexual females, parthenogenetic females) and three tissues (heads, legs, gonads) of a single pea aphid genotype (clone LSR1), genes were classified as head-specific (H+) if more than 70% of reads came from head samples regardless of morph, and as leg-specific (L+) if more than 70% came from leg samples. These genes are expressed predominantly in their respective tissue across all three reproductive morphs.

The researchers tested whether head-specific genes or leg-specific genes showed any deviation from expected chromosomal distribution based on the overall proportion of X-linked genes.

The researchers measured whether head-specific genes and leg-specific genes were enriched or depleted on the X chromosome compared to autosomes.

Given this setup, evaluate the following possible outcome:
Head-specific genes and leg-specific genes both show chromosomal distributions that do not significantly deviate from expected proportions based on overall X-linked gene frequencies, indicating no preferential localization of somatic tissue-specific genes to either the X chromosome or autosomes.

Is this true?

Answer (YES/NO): NO